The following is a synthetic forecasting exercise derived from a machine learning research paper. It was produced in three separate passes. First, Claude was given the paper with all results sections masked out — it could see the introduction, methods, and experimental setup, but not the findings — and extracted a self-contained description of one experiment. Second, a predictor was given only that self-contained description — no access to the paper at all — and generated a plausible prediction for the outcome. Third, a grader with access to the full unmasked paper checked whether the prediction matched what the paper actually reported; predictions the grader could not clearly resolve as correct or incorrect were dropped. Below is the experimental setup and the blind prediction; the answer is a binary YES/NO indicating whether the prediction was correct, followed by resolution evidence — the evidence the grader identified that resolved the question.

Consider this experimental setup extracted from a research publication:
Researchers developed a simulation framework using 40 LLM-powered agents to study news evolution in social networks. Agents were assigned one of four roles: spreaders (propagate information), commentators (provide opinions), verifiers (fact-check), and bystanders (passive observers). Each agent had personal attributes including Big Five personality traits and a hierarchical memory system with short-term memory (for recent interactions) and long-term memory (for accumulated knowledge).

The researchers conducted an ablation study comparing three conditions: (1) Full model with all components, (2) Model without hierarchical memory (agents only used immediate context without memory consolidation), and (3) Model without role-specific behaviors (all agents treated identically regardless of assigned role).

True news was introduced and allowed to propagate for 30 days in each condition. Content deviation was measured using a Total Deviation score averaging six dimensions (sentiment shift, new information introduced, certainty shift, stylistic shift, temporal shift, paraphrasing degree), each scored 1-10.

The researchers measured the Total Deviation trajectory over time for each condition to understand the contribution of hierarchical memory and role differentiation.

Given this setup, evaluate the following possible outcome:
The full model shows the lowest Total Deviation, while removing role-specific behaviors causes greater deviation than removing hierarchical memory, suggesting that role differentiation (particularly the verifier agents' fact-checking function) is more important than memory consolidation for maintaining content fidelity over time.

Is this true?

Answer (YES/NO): NO